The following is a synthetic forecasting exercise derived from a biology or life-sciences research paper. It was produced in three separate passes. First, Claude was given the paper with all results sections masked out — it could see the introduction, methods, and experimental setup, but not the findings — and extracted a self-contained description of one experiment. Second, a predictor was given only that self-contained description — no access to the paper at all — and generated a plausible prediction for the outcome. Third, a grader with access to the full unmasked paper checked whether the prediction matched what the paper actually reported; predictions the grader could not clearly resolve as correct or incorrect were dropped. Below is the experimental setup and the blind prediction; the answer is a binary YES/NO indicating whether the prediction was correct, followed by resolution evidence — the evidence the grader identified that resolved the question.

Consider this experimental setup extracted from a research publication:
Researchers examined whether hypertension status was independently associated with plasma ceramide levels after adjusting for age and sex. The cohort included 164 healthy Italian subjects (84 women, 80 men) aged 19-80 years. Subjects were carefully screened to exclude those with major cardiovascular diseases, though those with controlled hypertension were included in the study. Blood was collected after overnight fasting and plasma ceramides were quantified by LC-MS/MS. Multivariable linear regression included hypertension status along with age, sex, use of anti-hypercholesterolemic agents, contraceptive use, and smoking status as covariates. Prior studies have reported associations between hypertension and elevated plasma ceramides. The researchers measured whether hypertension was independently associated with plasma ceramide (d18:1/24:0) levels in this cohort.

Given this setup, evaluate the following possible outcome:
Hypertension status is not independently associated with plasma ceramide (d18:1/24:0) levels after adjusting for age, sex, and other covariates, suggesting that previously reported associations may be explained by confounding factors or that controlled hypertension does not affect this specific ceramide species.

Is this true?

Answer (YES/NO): YES